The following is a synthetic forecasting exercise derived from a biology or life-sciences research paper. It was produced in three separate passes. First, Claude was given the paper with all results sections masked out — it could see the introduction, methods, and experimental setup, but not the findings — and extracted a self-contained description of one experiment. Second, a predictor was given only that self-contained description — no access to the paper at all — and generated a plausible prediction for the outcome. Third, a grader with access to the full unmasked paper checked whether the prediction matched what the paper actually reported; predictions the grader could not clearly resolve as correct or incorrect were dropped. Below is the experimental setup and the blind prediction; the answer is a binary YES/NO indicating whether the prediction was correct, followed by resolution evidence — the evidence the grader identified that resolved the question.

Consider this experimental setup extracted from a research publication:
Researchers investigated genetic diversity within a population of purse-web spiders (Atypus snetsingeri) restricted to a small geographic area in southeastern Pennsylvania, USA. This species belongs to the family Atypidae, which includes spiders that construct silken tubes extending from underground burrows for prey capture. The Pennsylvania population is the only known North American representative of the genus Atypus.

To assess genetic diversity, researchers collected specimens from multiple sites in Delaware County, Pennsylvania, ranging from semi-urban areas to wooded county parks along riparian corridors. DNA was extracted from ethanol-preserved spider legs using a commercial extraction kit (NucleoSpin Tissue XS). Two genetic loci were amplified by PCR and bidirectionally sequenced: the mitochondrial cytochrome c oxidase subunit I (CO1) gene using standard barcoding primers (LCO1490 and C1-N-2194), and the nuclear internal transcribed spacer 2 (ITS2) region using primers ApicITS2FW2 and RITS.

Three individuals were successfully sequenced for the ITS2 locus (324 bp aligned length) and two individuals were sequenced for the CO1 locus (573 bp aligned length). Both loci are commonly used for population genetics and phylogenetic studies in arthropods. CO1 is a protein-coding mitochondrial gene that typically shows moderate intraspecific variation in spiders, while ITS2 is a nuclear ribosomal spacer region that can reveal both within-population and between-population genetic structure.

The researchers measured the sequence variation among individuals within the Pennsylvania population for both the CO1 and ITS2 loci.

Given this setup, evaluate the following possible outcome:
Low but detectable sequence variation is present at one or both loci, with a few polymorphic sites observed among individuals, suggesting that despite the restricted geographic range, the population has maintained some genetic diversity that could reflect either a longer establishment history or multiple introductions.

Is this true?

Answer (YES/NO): NO